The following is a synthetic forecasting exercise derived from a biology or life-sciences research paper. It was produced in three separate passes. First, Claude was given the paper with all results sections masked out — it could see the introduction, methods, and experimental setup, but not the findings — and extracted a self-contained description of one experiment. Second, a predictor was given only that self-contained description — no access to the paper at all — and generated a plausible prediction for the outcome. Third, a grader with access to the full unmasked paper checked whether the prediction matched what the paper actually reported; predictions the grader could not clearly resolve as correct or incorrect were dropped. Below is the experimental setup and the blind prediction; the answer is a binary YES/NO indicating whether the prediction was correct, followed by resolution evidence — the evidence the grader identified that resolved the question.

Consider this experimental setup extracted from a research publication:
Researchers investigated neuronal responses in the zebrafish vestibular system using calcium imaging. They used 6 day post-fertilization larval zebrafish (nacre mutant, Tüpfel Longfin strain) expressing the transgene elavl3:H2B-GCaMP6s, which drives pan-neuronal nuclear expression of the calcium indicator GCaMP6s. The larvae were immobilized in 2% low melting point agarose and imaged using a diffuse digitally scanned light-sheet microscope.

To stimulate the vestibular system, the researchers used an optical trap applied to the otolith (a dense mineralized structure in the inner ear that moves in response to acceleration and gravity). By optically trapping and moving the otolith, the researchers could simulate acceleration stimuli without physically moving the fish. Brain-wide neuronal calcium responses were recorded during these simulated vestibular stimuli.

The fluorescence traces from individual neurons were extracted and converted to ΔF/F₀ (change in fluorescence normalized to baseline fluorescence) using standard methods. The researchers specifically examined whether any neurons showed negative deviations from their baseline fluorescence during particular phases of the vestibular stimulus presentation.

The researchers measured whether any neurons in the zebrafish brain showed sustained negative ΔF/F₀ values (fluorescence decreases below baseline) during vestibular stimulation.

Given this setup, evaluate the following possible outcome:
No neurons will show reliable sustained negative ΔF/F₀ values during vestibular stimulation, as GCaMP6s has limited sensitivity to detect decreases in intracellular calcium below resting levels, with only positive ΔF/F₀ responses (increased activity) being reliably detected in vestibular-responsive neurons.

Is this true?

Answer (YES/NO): NO